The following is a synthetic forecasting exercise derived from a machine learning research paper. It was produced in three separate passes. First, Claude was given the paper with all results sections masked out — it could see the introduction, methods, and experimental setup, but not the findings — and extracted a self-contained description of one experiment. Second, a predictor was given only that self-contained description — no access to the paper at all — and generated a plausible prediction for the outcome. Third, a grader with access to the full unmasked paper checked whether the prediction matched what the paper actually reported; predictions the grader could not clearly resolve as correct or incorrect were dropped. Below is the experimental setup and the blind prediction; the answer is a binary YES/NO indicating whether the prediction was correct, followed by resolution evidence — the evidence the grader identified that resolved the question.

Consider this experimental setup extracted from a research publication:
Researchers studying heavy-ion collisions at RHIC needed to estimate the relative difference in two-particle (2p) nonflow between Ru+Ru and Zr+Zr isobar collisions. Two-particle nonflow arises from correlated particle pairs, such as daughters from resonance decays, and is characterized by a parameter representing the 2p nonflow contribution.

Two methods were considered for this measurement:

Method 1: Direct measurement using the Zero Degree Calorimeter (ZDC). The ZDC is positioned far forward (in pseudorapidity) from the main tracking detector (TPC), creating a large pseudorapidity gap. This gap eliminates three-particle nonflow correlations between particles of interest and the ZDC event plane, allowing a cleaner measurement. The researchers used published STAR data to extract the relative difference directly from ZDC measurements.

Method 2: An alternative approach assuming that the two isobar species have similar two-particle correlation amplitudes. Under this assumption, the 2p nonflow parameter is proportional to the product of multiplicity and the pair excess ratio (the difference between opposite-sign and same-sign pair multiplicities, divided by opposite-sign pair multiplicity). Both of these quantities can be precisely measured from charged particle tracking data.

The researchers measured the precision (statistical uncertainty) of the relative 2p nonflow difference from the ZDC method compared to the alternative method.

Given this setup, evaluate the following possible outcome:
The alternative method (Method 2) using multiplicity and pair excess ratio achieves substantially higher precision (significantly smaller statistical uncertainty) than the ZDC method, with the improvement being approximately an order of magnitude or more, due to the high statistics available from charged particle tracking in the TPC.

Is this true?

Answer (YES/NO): YES